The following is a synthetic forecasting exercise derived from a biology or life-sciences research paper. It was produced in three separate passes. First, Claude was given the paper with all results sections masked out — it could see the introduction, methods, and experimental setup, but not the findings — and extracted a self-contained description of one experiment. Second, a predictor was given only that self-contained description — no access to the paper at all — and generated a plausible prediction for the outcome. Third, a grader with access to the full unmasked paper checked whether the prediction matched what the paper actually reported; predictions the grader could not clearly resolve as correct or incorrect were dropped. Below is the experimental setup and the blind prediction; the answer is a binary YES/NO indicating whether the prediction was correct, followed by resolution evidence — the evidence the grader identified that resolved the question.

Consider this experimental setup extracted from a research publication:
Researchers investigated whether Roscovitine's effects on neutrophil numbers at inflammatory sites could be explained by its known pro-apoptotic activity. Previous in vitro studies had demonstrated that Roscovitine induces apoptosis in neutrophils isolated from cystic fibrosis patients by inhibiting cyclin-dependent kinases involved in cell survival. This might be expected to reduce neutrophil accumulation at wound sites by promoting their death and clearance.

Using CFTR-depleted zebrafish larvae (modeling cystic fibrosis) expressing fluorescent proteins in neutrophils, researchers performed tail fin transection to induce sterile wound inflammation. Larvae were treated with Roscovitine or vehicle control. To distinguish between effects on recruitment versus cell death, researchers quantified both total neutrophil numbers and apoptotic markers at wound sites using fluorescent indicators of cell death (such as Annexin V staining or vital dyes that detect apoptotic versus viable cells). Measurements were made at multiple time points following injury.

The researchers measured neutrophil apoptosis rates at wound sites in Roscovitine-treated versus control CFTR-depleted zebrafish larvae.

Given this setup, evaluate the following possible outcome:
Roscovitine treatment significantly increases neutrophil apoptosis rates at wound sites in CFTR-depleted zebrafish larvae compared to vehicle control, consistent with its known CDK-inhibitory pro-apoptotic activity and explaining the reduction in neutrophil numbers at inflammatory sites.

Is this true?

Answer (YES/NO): YES